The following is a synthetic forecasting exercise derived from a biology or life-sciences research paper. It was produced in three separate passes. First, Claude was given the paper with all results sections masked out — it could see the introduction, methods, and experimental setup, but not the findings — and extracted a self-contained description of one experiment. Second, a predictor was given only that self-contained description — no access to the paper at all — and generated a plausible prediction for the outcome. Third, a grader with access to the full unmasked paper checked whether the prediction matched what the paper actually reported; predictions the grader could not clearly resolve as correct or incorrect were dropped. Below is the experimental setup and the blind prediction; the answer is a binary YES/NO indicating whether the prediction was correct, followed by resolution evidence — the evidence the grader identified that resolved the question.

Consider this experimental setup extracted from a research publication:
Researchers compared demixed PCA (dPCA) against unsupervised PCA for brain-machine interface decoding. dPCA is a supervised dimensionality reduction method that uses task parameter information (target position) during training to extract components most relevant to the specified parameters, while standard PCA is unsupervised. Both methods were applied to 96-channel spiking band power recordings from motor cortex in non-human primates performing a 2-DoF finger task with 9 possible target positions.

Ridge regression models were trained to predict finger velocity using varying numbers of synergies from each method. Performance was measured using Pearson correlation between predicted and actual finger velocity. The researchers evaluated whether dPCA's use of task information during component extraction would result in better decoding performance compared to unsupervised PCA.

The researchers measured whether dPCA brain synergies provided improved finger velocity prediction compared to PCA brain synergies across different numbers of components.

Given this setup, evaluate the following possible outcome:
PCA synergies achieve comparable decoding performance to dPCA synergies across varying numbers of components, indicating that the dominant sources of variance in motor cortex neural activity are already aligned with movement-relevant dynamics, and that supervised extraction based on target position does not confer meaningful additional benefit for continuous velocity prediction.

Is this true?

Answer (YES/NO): NO